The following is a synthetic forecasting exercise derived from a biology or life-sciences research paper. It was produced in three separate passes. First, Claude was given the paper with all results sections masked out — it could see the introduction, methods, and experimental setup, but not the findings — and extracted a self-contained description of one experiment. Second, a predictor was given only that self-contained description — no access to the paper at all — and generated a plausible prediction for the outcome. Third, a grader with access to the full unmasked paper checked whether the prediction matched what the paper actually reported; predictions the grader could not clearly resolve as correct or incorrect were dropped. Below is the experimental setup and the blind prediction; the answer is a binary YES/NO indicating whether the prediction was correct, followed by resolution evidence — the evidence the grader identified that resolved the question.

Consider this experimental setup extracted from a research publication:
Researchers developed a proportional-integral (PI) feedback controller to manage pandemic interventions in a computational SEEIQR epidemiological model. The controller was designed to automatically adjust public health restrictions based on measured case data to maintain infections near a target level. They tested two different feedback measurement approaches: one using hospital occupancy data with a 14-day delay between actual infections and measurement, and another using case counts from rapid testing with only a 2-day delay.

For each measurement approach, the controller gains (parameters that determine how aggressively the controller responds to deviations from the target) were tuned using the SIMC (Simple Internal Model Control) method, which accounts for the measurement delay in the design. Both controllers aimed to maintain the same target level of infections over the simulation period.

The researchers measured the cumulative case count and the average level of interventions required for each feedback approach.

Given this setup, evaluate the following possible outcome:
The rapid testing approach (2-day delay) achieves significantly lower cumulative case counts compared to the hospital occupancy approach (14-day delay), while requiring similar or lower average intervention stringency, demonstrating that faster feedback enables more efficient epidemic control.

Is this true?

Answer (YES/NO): YES